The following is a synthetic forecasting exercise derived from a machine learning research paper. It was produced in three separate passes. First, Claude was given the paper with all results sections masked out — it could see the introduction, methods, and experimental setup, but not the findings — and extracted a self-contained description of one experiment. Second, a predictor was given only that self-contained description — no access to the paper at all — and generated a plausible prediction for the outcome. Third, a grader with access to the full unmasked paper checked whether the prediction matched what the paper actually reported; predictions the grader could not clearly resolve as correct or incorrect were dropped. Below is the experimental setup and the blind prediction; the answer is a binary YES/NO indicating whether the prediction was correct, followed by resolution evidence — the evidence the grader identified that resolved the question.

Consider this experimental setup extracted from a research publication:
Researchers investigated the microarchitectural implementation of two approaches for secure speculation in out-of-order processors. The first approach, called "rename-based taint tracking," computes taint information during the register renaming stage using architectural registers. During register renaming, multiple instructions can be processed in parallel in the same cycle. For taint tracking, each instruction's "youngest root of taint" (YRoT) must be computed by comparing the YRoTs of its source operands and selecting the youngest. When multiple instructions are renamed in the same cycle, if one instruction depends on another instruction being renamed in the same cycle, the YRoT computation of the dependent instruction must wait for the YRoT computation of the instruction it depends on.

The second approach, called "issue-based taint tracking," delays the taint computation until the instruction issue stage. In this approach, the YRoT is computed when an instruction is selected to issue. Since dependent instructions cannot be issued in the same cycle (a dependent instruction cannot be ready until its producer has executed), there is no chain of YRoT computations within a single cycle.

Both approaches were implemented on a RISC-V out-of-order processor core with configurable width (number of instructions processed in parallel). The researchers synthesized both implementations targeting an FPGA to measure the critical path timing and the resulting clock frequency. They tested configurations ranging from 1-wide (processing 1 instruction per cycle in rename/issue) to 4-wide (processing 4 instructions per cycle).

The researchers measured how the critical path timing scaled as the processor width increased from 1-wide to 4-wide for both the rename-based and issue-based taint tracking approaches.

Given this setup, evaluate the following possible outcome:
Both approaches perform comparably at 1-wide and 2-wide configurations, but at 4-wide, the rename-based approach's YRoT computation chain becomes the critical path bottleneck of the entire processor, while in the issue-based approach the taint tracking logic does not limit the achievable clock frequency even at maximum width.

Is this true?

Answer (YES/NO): NO